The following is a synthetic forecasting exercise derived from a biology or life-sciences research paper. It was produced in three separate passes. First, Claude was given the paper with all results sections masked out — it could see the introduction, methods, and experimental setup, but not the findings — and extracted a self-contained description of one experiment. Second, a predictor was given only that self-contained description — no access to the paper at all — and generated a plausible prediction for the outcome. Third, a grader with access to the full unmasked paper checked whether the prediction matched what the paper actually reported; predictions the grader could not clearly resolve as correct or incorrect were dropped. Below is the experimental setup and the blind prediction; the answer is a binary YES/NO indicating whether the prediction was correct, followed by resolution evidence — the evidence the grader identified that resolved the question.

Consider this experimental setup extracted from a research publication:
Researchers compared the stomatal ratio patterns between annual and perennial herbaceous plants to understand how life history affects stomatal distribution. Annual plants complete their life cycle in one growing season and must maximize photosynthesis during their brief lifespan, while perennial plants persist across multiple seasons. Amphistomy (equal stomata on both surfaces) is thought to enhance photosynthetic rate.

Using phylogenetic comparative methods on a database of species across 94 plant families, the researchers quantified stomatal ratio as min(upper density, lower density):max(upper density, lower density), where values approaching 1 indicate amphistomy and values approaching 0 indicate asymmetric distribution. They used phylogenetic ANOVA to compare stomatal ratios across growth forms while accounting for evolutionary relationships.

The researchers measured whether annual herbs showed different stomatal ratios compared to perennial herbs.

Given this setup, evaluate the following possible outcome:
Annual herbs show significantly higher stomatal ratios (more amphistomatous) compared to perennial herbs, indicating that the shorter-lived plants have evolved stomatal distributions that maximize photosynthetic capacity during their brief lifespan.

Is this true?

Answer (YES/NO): YES